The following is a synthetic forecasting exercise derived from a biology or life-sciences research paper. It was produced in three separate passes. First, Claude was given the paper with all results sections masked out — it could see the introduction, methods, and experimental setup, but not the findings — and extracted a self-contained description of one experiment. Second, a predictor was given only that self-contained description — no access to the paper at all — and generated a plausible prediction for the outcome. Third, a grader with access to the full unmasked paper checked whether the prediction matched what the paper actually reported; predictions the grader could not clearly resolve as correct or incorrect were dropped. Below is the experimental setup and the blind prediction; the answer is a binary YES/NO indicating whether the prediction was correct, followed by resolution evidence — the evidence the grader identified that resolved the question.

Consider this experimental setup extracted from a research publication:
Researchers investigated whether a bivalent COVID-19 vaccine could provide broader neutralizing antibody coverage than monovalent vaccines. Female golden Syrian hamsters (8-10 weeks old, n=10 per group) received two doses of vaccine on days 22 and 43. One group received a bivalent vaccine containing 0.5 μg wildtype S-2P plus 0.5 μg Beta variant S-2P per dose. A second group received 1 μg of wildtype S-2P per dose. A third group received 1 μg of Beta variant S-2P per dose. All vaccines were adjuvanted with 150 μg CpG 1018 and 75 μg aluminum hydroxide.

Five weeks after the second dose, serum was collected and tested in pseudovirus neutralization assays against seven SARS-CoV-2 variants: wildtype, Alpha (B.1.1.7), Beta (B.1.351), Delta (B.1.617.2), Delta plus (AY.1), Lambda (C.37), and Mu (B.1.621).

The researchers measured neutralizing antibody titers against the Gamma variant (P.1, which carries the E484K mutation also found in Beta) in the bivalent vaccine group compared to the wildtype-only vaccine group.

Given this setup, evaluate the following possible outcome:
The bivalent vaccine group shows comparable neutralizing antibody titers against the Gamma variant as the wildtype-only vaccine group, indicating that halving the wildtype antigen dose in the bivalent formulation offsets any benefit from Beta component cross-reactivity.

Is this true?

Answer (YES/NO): NO